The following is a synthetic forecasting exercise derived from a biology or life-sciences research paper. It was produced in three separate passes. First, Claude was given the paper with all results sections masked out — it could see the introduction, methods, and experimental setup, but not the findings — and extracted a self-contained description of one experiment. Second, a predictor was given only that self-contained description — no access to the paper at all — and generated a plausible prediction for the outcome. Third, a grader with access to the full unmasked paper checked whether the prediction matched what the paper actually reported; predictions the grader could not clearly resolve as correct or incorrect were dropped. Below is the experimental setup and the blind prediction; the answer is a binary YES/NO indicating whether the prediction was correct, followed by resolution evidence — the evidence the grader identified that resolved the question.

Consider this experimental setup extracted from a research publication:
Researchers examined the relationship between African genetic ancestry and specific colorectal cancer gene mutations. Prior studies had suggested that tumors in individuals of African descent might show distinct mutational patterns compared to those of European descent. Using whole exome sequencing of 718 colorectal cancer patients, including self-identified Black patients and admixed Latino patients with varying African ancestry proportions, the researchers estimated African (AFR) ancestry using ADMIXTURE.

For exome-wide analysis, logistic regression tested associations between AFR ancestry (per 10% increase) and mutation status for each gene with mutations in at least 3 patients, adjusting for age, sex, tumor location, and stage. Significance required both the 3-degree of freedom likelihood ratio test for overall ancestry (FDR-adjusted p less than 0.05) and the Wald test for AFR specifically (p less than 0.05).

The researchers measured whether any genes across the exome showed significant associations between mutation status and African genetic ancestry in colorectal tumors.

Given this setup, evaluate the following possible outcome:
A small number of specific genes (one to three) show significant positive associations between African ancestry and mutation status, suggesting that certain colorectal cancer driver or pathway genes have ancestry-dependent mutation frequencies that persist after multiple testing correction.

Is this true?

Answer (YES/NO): NO